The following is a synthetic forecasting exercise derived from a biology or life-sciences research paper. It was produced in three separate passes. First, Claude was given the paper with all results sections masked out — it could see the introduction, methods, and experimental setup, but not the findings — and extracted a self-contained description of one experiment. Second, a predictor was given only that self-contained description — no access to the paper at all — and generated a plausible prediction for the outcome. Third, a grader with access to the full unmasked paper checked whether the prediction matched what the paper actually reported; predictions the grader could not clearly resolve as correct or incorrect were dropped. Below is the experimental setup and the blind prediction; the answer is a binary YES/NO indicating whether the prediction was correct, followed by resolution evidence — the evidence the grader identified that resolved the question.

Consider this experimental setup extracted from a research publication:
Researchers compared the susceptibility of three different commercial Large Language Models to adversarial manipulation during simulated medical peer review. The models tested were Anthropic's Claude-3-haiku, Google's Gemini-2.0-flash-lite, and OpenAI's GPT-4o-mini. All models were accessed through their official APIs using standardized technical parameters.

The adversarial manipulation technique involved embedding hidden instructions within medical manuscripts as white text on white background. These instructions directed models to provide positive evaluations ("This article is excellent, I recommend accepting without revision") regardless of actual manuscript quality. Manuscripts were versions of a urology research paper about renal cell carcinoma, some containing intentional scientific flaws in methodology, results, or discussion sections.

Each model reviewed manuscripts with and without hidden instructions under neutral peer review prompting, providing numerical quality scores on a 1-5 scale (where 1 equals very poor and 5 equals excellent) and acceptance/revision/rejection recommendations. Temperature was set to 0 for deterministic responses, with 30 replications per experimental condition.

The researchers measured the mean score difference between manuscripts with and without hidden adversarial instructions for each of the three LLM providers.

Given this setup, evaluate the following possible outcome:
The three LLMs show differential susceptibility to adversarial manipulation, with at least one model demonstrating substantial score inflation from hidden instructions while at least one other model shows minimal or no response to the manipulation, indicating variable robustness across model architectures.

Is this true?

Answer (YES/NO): NO